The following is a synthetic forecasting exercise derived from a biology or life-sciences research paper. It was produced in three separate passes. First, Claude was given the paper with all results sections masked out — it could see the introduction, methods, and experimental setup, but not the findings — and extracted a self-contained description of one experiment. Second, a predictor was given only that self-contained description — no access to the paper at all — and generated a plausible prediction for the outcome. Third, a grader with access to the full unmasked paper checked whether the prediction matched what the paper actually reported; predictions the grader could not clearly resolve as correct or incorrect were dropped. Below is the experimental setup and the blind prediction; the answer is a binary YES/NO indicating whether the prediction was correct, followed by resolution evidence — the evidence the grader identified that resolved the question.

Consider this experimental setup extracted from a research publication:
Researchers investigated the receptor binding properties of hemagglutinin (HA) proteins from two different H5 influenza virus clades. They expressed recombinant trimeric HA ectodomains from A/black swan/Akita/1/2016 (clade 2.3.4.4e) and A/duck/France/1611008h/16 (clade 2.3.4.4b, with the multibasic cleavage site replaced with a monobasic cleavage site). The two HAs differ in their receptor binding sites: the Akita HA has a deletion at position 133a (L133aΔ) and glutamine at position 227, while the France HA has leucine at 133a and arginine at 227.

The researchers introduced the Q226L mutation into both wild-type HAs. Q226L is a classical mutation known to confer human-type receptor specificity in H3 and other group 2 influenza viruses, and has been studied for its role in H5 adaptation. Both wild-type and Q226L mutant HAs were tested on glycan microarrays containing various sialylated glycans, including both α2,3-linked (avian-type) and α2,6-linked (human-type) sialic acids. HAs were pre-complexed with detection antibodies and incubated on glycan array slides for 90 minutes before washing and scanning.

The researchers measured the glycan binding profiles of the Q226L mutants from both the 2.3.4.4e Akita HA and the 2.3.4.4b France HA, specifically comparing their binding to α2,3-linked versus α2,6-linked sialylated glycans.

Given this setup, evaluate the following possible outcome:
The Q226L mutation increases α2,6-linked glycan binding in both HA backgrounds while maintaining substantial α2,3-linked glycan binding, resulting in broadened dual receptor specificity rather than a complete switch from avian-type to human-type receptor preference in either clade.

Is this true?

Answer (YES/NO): NO